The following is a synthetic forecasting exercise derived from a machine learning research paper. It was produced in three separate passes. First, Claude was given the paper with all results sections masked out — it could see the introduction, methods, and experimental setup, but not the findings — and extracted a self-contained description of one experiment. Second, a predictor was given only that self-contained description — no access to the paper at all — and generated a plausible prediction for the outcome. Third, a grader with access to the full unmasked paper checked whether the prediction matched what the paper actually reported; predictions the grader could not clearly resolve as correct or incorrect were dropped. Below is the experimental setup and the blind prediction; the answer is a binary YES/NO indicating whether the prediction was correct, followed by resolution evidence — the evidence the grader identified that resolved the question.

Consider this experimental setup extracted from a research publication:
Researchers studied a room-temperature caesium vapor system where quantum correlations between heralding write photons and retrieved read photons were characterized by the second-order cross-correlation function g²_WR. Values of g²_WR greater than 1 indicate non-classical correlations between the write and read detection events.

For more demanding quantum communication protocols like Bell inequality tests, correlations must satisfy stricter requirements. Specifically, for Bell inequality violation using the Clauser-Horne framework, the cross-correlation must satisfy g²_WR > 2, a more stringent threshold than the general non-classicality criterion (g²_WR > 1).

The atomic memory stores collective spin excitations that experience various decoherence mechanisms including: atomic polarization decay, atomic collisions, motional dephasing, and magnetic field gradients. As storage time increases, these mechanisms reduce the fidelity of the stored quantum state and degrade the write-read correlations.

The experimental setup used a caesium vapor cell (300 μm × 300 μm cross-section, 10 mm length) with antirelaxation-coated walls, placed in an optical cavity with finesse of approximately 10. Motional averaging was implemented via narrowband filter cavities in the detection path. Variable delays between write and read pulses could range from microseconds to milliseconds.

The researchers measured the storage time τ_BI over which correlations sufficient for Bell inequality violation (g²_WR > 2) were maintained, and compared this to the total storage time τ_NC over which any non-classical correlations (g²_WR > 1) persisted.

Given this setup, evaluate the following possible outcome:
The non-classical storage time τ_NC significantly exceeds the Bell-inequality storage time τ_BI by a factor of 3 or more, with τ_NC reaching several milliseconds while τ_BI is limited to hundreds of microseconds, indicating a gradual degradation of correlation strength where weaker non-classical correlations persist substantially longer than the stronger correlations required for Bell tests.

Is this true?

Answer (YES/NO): NO